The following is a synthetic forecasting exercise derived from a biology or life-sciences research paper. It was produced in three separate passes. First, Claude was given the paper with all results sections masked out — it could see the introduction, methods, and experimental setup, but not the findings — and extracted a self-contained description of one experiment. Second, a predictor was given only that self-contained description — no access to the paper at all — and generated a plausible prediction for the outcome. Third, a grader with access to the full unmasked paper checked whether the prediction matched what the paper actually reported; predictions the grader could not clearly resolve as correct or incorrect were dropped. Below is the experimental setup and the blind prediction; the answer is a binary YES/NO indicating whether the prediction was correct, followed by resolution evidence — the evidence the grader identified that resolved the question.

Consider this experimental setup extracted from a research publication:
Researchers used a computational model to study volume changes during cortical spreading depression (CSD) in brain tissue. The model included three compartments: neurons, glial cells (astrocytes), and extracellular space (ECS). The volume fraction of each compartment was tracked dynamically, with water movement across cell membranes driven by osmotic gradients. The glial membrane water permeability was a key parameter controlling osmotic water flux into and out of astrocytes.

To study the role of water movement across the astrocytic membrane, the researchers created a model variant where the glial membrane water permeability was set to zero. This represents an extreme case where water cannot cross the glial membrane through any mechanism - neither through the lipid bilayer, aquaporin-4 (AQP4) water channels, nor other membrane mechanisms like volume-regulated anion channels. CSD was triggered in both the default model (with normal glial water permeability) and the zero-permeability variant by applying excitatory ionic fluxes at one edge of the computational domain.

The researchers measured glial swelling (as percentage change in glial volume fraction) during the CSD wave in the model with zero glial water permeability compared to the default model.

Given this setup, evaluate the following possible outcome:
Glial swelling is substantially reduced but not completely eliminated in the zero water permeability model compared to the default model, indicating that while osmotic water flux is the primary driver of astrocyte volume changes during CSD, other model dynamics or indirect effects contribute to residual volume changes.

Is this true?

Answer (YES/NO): NO